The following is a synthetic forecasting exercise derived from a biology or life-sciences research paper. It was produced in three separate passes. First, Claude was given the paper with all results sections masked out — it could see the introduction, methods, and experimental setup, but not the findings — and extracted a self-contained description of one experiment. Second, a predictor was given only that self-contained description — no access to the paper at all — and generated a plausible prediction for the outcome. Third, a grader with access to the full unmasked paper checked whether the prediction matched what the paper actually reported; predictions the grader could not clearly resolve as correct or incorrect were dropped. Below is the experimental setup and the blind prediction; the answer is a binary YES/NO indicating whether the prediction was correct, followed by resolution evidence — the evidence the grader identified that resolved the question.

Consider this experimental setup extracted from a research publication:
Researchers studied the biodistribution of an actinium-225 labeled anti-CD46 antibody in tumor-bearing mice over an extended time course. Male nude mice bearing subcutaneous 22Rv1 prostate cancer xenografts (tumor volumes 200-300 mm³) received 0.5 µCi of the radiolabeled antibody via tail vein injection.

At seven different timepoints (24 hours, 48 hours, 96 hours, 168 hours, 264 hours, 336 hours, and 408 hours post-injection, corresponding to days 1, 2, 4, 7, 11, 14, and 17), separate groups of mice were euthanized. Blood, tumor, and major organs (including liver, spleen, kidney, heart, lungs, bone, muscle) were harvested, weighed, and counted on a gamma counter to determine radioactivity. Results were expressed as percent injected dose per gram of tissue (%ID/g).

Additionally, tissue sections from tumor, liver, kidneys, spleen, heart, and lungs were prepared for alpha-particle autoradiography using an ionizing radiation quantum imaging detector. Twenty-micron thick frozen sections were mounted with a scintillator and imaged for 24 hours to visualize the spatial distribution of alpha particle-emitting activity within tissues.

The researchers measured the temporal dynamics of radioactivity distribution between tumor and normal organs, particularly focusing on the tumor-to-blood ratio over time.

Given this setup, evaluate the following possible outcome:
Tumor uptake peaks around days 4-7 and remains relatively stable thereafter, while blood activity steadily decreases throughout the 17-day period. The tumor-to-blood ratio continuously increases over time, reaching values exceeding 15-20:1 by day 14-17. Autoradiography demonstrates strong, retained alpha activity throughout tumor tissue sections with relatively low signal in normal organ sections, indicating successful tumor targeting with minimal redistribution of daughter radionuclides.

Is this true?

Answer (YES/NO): NO